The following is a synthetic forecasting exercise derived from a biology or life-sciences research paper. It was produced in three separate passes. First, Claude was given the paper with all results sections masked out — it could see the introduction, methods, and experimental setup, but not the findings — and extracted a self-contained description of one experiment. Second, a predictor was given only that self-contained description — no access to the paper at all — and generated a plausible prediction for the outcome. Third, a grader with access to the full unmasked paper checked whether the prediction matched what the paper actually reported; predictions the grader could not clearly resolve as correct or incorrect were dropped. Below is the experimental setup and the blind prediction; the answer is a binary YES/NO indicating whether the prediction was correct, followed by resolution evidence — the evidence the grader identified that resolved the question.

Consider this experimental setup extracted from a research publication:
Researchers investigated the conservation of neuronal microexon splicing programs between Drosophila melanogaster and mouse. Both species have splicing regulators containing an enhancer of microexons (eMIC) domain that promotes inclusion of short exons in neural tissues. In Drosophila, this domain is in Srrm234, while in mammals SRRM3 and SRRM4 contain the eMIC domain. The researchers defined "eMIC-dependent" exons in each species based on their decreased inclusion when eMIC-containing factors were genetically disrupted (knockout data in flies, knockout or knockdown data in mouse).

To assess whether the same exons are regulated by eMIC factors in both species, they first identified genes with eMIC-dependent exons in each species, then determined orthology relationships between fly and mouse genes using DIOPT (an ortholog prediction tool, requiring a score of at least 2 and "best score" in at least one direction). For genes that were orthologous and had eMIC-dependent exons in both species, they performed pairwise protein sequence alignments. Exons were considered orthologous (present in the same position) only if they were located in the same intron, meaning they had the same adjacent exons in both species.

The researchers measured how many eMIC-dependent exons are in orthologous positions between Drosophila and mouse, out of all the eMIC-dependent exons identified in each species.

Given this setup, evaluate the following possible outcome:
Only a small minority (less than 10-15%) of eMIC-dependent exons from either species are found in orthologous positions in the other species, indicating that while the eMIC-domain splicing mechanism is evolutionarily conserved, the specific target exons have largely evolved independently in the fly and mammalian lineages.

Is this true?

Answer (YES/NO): YES